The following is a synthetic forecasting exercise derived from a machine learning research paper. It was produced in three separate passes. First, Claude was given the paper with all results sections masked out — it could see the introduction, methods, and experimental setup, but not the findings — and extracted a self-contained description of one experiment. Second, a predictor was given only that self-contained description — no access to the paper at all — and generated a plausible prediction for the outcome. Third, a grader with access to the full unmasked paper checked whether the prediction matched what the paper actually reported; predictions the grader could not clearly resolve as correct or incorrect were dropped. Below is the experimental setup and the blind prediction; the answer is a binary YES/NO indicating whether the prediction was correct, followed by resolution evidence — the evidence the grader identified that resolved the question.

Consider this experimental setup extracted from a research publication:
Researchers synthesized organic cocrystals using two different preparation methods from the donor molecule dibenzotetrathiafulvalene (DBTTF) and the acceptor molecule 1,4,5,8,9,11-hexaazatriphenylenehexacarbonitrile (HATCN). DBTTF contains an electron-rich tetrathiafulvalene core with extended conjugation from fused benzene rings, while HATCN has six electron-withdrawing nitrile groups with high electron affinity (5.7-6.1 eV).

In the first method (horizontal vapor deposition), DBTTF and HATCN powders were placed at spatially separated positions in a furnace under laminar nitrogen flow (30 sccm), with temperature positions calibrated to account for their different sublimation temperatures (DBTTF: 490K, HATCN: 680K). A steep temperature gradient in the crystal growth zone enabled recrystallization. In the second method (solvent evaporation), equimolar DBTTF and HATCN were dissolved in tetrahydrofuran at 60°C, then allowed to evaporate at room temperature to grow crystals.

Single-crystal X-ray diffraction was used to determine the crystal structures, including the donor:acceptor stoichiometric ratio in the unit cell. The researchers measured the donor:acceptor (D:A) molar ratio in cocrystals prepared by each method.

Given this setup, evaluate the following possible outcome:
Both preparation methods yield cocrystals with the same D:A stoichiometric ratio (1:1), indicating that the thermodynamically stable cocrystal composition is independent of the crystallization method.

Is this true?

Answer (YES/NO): NO